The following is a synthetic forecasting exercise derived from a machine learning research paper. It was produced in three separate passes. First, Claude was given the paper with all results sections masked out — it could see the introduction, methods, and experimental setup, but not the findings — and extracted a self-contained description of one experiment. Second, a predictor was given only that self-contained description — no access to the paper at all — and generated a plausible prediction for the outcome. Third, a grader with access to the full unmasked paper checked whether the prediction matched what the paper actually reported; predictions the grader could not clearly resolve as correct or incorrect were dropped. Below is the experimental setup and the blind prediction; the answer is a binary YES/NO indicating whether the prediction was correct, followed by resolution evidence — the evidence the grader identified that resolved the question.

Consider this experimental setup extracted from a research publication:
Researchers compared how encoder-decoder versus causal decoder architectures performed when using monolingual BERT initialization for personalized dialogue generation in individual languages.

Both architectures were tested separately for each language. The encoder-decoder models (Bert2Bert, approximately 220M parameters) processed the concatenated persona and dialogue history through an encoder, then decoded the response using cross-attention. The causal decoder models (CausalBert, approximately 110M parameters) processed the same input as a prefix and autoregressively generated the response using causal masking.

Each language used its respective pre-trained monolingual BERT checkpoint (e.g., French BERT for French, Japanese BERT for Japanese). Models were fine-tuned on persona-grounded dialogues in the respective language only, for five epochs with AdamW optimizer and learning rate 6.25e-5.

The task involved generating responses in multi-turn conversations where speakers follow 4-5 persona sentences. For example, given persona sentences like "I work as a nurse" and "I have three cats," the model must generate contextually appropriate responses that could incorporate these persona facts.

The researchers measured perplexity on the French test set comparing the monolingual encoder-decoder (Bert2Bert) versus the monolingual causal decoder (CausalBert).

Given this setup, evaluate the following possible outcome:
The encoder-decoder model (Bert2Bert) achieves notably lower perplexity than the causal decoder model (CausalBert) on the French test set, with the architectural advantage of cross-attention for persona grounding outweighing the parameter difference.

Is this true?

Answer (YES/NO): NO